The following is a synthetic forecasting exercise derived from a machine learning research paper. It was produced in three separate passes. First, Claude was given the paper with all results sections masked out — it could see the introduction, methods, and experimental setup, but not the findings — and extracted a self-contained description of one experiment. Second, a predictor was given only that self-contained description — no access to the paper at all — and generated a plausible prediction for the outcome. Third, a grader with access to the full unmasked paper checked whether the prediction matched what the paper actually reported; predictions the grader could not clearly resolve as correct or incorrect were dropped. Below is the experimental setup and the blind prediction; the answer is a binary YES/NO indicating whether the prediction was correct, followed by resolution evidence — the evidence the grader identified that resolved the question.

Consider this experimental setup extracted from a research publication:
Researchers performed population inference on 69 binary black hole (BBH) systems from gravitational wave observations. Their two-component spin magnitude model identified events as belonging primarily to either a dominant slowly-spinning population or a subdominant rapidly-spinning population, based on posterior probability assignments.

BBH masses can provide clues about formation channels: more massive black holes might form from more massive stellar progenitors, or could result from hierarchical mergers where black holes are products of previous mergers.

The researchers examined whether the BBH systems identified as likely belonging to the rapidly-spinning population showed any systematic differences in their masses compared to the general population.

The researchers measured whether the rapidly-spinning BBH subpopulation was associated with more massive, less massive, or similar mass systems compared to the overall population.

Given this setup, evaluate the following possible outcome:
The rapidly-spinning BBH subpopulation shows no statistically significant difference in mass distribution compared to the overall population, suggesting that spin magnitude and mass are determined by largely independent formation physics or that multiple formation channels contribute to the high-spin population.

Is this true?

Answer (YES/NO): NO